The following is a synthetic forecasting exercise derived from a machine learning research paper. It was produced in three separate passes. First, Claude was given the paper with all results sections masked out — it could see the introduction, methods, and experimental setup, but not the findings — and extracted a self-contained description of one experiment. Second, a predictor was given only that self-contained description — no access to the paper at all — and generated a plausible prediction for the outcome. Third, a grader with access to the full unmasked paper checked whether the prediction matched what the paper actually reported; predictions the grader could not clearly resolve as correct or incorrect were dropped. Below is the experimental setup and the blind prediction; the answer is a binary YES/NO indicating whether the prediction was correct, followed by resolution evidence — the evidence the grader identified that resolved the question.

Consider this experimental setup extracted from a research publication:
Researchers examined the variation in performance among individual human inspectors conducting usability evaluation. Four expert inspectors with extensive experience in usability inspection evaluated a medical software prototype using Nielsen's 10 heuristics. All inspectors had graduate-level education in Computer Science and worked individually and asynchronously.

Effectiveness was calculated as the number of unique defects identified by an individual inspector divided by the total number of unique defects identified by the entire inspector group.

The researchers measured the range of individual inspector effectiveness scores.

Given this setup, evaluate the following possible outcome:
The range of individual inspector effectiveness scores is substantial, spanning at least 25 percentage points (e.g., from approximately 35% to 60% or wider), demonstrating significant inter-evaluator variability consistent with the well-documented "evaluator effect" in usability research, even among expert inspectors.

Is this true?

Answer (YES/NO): YES